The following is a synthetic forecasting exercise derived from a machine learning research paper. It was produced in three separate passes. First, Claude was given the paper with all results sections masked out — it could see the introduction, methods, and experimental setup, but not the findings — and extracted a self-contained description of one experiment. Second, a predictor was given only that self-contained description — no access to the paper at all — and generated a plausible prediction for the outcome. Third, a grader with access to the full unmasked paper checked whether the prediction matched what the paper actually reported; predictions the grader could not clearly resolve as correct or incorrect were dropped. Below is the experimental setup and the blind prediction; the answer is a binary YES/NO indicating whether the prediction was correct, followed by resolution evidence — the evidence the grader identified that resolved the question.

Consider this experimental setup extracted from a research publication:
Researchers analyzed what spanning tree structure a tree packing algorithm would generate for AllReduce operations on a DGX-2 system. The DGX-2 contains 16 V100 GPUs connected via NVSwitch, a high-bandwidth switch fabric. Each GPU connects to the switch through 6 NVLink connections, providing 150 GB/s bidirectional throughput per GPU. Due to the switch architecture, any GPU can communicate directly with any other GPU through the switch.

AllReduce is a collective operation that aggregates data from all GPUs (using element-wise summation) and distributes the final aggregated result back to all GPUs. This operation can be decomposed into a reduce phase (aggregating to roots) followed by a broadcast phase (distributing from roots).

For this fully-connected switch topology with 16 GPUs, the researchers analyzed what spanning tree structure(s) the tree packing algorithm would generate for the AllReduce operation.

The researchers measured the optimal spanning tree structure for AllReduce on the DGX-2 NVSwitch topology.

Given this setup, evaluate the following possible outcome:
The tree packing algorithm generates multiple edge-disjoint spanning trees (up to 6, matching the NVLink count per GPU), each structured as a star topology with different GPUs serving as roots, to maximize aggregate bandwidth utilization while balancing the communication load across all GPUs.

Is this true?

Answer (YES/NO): NO